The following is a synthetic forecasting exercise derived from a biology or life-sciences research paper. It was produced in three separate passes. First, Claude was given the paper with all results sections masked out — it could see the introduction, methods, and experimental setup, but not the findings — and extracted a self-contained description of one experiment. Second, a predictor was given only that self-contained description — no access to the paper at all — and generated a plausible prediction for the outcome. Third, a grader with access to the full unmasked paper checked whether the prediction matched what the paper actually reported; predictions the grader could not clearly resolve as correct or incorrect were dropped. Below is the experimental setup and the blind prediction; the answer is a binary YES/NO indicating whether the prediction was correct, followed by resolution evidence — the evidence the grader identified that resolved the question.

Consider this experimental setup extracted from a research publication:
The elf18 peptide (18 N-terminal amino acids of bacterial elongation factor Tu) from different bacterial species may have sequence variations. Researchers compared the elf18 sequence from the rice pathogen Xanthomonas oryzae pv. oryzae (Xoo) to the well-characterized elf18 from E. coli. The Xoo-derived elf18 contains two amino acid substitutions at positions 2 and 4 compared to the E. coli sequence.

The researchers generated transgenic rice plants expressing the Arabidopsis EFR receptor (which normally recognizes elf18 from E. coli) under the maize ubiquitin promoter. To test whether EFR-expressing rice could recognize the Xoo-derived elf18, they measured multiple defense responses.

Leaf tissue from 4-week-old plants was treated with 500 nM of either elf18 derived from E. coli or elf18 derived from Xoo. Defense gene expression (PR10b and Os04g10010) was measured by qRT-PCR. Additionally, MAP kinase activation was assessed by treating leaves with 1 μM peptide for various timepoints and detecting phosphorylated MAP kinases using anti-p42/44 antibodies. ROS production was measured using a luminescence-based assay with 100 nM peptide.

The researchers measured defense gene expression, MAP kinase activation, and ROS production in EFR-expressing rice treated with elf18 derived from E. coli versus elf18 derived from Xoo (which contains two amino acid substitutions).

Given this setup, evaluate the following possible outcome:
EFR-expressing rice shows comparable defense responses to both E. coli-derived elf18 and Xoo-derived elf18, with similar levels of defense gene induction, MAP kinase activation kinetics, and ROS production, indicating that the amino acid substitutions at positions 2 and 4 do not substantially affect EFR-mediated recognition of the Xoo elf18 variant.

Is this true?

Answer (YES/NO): YES